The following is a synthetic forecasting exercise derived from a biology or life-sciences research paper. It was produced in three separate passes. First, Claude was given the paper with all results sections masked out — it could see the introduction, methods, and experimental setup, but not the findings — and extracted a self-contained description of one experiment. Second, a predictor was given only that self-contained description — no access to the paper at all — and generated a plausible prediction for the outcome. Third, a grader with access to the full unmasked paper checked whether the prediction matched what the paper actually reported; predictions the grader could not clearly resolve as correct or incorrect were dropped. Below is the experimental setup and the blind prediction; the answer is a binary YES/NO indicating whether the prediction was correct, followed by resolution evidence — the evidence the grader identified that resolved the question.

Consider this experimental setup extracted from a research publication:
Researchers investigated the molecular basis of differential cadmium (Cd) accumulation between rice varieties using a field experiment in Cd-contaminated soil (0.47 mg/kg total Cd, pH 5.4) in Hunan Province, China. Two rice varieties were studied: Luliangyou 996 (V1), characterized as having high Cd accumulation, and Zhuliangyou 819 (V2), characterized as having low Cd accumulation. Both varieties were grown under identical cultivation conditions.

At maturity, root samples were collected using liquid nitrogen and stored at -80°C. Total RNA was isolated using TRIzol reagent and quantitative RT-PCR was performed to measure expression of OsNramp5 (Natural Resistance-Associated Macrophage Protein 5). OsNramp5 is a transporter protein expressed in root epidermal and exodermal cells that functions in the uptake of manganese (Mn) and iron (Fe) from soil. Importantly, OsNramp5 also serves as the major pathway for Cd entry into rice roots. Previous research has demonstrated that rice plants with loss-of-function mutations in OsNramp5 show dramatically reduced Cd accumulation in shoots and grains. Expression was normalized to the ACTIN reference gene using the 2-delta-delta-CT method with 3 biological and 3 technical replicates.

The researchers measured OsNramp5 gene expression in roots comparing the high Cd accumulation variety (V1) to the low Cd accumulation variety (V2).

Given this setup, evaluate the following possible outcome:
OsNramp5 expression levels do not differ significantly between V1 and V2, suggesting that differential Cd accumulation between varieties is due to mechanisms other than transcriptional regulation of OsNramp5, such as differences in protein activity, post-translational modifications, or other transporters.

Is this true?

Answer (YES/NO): YES